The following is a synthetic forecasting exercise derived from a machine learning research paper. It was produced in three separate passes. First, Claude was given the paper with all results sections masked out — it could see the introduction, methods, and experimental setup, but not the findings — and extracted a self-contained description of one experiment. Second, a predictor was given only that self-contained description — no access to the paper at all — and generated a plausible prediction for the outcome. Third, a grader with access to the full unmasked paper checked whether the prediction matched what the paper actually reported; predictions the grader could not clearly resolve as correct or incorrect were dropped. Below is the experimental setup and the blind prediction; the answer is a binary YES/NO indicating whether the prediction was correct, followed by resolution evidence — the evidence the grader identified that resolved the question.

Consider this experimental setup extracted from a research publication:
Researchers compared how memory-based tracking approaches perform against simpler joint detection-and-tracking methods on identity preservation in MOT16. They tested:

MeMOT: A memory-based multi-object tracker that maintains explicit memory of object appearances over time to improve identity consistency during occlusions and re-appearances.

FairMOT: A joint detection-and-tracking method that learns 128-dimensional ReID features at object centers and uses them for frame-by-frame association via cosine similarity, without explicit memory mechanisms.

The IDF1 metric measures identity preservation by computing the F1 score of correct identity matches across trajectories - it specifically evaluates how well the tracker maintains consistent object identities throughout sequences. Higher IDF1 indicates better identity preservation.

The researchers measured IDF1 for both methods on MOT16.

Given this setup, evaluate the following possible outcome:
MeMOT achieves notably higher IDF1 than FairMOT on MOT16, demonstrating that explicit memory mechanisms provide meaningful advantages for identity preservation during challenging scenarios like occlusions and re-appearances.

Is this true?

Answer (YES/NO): NO